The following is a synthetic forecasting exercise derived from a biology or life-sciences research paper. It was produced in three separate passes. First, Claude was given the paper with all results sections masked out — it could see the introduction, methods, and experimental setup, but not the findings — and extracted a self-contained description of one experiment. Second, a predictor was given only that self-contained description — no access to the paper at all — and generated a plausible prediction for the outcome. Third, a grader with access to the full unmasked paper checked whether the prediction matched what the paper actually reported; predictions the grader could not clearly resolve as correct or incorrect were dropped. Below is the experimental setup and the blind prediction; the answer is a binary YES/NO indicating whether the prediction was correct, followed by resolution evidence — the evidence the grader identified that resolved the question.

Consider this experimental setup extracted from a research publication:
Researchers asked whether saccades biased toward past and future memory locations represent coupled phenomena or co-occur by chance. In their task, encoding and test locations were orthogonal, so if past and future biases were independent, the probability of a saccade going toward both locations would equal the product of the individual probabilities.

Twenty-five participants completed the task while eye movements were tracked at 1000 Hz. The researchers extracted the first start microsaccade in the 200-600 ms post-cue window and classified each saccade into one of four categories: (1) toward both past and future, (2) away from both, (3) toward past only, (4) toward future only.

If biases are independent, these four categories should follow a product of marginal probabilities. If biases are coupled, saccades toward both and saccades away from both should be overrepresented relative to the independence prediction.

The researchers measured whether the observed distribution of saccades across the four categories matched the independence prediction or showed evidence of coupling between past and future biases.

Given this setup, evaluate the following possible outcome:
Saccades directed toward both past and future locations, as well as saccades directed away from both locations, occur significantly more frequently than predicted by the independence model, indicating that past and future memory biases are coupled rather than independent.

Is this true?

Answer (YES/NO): NO